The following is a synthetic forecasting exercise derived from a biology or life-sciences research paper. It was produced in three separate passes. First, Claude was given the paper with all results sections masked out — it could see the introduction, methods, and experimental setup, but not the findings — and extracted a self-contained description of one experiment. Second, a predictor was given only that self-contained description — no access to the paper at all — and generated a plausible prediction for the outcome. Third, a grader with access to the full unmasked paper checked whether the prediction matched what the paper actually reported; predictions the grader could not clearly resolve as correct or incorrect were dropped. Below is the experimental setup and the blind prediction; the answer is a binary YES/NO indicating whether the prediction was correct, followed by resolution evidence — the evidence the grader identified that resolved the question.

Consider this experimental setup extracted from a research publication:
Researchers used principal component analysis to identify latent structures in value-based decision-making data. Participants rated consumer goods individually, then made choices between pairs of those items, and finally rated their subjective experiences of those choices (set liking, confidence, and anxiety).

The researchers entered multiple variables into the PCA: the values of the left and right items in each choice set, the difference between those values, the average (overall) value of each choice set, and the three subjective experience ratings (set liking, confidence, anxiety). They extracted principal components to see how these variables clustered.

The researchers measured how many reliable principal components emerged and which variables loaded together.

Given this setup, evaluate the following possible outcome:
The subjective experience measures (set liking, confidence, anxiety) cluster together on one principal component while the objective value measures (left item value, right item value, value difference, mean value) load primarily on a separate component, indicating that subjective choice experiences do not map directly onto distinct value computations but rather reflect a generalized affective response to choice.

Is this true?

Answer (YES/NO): NO